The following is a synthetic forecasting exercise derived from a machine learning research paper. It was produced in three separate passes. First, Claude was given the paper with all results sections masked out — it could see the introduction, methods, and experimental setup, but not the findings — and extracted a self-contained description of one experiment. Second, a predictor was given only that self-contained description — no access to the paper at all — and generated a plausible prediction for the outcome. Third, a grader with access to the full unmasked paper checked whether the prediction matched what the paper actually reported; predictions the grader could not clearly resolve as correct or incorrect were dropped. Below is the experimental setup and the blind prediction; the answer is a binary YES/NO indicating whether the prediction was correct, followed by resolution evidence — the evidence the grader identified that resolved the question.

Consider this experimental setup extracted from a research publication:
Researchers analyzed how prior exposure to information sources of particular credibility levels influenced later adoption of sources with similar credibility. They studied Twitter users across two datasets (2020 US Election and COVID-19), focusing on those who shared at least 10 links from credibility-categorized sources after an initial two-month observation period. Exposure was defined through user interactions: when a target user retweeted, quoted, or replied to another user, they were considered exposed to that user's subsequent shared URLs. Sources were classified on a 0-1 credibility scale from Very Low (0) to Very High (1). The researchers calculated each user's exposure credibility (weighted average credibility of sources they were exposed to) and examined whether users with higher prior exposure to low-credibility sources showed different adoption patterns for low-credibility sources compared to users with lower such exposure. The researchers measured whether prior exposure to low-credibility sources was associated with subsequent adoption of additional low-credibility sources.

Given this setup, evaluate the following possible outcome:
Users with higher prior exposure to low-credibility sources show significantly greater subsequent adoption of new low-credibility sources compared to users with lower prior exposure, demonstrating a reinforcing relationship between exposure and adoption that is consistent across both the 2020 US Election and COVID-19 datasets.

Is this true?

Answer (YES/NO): YES